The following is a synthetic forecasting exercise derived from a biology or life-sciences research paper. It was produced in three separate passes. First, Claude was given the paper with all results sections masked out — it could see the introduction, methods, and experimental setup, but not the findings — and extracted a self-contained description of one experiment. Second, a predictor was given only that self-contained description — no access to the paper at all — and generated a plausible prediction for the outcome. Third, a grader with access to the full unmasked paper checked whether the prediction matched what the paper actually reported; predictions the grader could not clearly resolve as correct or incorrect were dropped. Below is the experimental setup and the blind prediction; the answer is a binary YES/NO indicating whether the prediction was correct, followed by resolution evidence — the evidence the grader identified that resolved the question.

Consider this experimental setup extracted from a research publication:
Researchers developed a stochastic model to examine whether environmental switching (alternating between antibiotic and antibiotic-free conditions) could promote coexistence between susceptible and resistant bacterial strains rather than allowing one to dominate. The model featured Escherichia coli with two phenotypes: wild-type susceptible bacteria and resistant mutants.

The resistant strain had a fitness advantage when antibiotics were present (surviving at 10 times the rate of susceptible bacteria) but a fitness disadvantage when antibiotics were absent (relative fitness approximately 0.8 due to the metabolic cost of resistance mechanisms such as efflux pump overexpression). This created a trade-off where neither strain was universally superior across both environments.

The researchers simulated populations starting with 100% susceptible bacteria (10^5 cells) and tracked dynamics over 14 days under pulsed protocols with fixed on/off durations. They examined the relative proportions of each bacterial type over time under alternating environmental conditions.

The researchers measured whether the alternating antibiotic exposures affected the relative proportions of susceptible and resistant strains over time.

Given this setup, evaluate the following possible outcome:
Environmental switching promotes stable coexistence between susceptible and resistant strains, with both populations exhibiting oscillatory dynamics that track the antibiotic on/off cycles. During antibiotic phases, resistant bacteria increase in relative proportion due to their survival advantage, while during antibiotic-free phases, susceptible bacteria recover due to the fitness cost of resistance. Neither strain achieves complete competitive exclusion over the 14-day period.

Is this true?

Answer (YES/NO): NO